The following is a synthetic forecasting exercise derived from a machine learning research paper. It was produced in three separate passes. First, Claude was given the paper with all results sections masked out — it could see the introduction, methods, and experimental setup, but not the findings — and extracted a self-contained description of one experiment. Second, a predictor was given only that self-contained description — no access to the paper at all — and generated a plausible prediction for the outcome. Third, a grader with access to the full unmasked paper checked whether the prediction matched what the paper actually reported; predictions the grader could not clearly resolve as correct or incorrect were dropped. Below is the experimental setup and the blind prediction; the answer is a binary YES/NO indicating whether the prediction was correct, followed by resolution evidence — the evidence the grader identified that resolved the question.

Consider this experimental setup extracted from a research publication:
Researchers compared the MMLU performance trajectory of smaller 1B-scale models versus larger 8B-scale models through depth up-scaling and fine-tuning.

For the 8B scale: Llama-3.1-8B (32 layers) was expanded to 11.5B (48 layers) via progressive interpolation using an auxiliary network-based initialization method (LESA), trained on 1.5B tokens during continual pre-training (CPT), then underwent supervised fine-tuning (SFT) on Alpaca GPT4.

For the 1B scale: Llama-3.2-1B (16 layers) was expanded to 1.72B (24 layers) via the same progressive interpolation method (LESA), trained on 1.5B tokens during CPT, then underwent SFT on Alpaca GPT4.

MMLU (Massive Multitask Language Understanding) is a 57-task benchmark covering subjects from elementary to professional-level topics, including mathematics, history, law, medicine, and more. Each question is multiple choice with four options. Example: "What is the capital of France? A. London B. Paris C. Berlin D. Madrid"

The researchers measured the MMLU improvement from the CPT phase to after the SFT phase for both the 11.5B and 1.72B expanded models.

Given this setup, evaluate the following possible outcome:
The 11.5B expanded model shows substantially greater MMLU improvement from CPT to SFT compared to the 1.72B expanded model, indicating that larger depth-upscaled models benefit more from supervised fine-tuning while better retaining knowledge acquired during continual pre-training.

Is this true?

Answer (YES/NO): NO